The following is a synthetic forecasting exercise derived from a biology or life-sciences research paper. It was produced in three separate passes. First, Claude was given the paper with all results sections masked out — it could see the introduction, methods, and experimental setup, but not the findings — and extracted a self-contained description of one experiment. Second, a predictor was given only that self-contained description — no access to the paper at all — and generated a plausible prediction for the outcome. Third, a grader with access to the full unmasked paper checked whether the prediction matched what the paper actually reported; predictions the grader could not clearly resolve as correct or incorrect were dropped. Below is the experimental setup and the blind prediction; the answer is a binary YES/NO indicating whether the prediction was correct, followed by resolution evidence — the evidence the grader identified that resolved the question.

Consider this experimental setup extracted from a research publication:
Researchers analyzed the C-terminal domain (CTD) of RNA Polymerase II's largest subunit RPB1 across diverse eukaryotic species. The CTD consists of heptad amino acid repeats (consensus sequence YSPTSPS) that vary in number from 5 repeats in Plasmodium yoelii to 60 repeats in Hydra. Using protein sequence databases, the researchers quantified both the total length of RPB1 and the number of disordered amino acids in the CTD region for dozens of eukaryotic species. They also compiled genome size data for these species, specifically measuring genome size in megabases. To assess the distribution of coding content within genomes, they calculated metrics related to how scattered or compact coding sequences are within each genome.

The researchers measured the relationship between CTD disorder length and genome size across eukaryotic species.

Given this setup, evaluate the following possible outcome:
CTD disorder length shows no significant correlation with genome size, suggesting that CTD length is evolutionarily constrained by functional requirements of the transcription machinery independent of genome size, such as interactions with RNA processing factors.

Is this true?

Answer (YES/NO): NO